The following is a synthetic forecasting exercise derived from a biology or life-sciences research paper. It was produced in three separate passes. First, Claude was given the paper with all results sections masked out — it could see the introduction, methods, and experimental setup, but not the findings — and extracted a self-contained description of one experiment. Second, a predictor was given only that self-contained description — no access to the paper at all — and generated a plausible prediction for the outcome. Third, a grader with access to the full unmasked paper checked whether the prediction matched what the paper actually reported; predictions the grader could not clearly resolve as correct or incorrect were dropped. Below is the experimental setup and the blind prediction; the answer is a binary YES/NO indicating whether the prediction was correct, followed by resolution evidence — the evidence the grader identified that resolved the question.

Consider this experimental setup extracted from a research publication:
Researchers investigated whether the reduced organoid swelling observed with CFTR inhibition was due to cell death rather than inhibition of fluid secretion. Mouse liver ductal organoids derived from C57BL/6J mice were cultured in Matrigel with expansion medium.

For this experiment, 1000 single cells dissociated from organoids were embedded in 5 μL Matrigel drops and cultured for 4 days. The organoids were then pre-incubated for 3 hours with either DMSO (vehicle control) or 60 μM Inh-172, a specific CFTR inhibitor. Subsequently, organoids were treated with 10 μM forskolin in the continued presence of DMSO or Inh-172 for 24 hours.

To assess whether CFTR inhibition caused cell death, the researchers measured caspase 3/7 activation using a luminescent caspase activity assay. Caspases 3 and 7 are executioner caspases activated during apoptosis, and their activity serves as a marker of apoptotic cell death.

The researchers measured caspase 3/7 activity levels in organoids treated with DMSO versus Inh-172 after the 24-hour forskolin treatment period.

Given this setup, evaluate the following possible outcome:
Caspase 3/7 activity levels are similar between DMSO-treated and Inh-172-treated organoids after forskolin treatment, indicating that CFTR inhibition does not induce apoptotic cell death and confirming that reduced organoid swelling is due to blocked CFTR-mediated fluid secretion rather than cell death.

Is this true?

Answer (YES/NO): YES